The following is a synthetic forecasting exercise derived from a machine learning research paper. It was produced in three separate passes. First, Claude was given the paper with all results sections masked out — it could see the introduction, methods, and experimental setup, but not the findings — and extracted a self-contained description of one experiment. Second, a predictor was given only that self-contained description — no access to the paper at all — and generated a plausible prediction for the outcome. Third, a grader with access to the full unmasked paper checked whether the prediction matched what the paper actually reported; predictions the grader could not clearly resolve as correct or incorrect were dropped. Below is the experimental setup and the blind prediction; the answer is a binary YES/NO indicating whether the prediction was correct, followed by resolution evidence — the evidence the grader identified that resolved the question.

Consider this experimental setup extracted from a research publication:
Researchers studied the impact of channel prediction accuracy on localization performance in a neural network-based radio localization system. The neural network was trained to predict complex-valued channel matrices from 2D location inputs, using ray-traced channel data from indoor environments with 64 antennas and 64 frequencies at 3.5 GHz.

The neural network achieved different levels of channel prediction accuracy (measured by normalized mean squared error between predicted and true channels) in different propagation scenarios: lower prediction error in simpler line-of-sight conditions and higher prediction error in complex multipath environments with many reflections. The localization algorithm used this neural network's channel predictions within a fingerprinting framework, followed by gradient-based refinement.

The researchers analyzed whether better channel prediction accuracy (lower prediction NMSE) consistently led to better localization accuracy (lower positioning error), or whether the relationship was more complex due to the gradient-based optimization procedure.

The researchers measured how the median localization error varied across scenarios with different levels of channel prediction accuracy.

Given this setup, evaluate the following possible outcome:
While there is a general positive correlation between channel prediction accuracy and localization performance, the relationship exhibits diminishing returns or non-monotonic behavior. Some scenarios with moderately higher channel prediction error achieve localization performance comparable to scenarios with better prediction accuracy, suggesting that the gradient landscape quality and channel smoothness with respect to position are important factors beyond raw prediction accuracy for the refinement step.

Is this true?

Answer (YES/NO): YES